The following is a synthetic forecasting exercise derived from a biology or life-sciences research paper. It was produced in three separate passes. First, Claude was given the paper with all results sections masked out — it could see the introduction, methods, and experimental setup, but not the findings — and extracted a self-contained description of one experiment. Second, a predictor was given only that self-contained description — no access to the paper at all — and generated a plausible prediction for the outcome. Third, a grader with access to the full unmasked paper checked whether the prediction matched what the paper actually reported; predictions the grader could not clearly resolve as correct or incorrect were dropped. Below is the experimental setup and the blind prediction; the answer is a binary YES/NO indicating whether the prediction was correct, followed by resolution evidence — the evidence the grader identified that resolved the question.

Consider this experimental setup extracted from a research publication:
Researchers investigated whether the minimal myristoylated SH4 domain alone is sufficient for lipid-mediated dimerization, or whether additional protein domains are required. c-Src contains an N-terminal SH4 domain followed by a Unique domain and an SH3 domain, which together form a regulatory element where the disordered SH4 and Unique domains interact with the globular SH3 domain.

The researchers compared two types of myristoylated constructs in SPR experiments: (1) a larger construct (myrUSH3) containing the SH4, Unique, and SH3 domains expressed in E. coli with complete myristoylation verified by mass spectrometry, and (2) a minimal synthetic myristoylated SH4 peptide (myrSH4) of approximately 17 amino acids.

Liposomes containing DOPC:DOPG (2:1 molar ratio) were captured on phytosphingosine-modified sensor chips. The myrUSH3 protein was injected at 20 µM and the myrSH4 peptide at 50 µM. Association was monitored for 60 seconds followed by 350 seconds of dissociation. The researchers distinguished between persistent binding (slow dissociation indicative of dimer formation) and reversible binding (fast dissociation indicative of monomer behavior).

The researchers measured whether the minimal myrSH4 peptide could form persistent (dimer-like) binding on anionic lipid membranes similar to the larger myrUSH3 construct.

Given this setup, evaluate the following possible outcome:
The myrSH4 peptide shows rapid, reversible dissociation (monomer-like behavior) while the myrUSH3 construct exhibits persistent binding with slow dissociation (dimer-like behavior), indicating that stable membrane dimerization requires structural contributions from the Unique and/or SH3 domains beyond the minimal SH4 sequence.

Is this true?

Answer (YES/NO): NO